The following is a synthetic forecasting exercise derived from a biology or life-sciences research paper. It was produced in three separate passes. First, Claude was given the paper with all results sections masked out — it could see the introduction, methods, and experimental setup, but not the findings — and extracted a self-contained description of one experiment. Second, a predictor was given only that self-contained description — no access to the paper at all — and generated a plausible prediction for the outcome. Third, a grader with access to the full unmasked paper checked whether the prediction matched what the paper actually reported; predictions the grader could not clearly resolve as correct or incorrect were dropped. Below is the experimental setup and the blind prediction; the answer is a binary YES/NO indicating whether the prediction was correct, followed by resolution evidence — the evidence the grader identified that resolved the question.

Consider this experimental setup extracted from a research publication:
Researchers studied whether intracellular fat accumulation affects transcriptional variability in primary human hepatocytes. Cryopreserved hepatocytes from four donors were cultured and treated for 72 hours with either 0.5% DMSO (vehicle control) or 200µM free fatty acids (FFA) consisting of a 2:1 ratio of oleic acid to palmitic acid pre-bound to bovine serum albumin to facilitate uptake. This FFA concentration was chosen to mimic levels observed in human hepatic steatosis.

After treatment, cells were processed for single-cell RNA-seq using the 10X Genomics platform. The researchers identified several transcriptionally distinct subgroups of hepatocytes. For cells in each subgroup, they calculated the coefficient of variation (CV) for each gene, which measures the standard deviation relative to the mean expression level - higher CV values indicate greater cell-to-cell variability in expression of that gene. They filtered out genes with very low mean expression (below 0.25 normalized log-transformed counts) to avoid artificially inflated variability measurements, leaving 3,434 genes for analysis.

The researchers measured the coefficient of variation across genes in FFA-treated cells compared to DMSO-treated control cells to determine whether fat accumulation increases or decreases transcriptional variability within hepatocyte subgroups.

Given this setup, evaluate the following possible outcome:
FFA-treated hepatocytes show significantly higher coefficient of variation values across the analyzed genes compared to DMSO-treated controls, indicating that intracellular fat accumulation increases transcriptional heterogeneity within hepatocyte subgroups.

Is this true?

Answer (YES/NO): NO